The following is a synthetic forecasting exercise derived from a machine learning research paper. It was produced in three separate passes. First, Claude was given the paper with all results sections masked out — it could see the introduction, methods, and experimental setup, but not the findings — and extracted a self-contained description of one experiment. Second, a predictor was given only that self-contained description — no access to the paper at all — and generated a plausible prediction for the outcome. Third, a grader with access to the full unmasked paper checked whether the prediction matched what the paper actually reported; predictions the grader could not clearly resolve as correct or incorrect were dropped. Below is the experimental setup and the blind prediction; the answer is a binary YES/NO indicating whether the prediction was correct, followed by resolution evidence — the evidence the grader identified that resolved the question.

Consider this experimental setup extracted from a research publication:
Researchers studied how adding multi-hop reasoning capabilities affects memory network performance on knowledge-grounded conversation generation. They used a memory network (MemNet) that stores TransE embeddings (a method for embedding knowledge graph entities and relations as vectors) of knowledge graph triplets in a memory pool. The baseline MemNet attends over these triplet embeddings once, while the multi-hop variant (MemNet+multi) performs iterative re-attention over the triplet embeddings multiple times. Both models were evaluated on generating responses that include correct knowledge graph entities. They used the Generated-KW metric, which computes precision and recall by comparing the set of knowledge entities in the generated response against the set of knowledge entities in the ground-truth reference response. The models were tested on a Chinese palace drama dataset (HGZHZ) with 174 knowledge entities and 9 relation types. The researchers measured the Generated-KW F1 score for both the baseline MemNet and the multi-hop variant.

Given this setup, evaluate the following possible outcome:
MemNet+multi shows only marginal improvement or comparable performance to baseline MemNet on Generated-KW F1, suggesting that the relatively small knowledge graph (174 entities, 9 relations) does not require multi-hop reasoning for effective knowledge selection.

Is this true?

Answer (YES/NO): NO